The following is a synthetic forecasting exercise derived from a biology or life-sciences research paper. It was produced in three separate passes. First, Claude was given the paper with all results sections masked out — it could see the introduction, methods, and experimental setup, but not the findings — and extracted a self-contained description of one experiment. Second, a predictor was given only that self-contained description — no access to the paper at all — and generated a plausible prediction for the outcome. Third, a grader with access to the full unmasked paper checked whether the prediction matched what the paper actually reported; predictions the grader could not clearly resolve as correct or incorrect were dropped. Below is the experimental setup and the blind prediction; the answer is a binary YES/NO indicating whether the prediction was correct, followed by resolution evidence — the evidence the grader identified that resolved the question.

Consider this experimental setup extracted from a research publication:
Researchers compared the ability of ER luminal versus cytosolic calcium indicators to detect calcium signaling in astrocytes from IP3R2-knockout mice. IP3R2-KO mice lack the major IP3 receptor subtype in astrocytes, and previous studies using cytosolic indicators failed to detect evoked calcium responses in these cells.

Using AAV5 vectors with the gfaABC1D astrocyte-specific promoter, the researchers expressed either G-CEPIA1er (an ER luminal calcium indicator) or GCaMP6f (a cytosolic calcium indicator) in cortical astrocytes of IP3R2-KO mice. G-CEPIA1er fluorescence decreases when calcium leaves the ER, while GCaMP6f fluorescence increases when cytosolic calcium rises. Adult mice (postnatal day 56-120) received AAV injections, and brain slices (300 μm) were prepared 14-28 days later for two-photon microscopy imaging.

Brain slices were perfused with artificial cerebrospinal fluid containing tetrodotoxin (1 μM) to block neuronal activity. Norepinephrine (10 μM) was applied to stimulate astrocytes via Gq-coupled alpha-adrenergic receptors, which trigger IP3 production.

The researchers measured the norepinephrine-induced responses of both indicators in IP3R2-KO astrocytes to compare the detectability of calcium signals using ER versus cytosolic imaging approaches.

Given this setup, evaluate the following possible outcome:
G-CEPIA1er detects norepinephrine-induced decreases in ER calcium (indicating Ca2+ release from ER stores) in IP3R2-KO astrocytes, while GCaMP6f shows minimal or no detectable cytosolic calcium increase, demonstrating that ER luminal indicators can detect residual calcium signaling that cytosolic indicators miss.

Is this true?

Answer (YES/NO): YES